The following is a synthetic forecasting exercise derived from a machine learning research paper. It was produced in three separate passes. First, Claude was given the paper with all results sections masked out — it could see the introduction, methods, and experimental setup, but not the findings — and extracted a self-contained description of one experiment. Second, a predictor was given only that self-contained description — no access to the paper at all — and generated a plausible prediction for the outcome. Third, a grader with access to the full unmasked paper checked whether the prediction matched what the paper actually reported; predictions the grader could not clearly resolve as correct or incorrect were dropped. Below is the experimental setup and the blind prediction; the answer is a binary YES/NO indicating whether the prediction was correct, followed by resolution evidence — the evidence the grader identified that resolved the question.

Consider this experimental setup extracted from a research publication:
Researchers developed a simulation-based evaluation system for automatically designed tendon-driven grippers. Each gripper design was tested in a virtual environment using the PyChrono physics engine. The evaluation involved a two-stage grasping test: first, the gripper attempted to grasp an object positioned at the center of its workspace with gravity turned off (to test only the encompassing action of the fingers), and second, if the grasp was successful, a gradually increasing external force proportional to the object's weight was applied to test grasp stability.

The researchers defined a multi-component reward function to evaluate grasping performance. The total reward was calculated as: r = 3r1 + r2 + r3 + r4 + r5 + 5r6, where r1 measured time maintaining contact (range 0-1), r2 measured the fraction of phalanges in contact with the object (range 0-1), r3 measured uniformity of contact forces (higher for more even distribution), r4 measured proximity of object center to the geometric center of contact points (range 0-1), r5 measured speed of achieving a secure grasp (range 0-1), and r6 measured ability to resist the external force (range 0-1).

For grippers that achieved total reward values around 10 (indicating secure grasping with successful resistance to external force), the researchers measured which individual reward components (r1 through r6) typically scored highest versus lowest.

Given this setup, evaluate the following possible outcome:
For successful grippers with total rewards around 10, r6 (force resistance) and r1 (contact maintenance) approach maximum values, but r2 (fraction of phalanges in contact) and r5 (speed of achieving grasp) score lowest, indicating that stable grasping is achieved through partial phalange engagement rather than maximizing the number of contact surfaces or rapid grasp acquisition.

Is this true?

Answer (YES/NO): NO